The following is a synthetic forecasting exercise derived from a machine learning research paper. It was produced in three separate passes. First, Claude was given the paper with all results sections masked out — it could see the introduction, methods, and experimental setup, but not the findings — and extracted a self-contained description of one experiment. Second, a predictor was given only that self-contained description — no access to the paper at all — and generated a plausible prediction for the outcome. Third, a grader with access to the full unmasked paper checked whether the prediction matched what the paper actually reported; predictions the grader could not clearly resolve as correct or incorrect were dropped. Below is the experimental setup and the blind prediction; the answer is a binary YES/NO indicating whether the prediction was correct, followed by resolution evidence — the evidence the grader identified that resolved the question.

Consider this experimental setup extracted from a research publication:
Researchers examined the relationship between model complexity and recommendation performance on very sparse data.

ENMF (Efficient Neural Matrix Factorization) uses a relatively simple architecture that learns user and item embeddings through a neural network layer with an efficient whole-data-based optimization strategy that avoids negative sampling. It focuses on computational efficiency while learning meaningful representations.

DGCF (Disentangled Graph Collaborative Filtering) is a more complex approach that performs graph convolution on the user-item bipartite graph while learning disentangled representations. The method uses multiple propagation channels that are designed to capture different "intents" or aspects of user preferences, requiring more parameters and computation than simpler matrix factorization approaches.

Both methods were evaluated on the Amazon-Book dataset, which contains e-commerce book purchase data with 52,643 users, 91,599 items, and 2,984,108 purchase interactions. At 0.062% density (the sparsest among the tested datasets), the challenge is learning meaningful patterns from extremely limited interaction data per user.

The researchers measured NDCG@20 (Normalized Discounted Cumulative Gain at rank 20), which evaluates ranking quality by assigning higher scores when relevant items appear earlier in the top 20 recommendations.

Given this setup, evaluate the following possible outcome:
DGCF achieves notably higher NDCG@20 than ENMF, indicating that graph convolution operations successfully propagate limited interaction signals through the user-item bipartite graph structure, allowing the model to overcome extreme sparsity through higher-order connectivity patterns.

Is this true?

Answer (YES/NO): YES